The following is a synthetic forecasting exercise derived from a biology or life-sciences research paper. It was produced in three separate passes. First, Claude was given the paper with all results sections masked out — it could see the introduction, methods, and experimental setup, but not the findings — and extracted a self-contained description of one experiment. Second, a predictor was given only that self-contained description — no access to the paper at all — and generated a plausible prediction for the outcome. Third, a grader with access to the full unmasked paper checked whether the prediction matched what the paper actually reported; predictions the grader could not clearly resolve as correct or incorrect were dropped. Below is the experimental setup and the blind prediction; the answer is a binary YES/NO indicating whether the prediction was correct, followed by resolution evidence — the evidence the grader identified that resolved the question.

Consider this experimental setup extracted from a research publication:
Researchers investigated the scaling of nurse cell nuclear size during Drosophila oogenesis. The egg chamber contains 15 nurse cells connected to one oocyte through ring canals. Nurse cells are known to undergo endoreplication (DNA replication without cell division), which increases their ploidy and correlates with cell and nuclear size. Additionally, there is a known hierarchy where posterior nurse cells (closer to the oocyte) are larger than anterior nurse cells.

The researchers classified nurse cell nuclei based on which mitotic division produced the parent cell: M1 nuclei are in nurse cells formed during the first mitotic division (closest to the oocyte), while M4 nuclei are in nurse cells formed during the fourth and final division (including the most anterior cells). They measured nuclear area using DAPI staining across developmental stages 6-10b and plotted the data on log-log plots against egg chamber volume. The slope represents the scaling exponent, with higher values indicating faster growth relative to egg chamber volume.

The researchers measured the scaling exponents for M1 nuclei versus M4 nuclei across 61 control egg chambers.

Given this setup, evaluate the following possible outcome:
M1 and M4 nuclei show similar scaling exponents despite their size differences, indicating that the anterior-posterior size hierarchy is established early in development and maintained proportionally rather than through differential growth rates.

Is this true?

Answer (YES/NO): NO